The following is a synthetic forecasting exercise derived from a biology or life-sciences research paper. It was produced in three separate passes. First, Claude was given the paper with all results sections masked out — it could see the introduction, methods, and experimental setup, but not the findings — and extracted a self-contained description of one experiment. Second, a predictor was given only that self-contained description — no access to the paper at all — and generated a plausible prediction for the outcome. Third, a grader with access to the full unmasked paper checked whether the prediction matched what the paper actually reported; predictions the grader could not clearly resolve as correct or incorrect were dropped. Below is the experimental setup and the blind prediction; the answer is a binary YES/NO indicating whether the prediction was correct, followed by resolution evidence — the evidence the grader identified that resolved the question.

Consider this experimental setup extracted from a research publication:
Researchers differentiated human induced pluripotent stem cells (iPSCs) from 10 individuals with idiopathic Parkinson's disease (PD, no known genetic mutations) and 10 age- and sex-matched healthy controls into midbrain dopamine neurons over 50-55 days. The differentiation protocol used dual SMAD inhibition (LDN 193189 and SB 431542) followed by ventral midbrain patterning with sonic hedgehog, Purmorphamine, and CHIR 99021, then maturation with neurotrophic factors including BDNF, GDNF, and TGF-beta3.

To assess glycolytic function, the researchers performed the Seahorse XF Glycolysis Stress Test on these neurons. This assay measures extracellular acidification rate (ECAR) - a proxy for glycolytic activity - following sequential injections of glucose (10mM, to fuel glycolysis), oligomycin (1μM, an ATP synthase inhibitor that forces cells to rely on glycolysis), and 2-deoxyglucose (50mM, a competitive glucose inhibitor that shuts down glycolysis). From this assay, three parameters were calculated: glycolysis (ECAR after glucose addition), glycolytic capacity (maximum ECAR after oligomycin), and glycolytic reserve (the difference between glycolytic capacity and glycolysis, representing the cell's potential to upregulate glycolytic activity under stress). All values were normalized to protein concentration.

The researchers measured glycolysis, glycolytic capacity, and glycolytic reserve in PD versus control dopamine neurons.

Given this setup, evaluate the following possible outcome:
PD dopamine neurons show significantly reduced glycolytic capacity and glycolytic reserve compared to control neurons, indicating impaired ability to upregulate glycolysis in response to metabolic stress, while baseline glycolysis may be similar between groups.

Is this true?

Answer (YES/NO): NO